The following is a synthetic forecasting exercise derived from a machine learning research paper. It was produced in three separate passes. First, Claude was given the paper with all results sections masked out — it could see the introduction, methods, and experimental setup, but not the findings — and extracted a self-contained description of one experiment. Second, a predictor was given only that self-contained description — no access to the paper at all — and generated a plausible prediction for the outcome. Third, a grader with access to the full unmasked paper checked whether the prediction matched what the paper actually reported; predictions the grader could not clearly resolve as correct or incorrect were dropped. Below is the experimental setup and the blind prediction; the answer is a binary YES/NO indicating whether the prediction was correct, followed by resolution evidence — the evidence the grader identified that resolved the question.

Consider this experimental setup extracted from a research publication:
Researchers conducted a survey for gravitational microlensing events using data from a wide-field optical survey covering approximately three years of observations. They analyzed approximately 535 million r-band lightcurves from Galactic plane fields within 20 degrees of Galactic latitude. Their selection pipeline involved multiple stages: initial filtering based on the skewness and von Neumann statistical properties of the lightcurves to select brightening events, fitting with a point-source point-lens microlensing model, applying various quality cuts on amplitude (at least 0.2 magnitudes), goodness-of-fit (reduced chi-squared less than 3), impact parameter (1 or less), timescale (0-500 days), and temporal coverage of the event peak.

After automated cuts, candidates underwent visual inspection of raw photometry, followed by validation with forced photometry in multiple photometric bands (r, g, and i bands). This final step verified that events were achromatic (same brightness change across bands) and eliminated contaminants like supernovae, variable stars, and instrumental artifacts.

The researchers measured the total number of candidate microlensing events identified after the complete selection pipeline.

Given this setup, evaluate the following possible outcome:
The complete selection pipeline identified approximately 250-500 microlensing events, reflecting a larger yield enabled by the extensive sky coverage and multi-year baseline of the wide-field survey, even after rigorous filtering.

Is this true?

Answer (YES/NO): NO